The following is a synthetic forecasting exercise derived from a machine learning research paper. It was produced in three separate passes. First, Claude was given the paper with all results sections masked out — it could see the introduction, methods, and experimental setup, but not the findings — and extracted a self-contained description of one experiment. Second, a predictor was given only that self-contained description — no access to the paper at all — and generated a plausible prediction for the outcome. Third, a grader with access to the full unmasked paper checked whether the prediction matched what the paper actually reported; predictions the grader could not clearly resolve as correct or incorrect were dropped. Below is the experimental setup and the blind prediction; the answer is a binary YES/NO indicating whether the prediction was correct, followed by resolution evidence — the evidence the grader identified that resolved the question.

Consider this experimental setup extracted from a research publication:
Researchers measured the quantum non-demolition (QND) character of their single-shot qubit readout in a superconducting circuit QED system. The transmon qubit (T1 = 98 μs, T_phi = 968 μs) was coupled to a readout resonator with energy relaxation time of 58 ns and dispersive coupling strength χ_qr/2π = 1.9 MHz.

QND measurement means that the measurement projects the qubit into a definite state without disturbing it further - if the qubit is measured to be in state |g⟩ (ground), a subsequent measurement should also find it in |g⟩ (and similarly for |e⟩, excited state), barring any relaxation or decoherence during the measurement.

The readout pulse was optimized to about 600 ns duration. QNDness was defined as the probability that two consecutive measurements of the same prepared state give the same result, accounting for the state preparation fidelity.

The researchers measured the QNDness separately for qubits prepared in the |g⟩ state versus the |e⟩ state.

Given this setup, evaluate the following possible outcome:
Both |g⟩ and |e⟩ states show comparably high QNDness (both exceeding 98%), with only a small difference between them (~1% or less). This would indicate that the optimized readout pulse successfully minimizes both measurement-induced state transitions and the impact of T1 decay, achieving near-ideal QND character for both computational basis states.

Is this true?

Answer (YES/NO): NO